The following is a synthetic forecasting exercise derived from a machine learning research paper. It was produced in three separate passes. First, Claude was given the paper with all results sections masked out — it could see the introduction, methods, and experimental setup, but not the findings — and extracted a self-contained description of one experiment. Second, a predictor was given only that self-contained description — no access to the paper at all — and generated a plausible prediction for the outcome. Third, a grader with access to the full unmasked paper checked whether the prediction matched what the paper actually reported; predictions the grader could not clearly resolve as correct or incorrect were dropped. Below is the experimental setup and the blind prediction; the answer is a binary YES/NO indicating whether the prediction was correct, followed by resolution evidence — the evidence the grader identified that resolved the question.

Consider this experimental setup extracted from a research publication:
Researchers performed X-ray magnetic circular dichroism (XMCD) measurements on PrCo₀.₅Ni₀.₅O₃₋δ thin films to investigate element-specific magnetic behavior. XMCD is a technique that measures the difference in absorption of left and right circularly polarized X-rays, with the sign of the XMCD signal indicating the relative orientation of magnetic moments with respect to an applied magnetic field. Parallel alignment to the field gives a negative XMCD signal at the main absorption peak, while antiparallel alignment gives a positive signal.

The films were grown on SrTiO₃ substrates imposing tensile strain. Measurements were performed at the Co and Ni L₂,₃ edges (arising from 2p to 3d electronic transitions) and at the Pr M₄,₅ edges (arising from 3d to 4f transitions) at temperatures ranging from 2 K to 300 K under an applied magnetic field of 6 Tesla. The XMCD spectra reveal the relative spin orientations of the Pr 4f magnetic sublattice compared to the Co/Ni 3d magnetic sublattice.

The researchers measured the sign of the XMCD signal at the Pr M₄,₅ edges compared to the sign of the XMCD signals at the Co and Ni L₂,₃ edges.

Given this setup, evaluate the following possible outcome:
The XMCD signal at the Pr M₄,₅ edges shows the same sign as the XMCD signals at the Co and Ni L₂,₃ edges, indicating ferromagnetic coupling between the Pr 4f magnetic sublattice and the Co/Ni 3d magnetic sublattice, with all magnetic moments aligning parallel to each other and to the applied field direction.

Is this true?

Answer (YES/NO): NO